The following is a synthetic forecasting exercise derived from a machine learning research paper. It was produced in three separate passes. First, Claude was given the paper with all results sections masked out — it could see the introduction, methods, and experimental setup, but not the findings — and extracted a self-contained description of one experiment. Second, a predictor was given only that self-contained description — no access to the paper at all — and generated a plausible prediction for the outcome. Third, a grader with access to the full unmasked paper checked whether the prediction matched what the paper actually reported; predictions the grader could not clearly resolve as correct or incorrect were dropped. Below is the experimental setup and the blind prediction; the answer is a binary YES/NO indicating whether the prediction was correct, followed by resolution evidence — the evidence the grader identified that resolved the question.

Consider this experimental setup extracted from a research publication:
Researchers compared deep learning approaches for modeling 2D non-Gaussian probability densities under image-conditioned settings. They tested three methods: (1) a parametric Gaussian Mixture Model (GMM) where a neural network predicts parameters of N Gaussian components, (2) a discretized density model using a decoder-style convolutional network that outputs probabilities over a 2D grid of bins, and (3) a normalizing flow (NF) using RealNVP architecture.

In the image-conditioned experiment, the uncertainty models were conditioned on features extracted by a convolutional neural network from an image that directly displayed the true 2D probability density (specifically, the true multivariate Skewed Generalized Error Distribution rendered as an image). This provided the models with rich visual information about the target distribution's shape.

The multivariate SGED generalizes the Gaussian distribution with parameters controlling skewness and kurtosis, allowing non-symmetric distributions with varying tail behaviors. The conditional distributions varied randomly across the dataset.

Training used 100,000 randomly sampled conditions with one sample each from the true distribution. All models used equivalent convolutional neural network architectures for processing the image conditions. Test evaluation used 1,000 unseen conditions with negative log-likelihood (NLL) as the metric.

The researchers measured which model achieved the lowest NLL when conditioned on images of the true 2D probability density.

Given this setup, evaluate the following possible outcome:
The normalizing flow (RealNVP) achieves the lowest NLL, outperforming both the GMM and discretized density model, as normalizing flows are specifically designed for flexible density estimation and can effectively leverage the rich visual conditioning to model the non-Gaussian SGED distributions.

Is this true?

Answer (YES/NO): NO